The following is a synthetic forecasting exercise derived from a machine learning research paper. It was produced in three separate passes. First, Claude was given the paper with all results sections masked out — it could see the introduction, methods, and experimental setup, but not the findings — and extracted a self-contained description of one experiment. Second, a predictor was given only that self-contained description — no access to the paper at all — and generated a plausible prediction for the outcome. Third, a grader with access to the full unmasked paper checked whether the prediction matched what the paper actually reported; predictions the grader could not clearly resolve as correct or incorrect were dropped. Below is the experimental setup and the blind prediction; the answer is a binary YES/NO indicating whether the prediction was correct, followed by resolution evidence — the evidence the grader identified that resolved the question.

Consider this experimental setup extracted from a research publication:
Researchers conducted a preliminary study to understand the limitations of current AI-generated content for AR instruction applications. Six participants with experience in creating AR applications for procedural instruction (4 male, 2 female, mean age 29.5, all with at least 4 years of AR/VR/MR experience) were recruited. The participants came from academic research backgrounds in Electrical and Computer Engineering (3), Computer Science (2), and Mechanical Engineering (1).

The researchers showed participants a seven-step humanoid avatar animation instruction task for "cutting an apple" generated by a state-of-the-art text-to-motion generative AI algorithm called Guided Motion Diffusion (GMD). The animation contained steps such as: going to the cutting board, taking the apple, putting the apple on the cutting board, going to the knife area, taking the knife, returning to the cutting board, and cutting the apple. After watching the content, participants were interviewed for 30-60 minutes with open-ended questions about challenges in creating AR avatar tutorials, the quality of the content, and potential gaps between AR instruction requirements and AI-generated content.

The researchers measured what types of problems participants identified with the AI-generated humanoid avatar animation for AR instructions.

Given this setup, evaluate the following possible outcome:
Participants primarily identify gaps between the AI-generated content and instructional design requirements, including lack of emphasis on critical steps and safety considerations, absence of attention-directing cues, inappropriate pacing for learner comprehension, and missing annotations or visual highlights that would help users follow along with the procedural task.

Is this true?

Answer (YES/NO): NO